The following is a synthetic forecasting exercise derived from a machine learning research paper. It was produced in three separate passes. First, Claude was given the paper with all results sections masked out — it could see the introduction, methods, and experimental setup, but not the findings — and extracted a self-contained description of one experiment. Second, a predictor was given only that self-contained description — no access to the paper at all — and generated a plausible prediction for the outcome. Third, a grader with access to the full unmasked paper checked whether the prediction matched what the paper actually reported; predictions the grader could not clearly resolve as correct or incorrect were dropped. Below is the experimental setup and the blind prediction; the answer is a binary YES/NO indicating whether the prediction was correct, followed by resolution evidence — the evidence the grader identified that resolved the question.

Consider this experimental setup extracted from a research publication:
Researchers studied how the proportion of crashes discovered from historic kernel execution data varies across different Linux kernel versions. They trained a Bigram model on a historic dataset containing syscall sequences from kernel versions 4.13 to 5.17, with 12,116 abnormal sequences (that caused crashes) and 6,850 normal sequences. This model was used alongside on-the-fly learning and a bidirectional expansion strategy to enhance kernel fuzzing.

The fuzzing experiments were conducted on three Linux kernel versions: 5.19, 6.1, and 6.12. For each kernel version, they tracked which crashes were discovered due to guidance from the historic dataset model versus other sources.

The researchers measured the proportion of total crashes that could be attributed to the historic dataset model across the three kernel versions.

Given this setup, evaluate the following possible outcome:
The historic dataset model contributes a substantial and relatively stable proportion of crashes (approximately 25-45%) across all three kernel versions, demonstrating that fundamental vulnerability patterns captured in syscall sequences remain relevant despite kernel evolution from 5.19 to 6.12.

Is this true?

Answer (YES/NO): NO